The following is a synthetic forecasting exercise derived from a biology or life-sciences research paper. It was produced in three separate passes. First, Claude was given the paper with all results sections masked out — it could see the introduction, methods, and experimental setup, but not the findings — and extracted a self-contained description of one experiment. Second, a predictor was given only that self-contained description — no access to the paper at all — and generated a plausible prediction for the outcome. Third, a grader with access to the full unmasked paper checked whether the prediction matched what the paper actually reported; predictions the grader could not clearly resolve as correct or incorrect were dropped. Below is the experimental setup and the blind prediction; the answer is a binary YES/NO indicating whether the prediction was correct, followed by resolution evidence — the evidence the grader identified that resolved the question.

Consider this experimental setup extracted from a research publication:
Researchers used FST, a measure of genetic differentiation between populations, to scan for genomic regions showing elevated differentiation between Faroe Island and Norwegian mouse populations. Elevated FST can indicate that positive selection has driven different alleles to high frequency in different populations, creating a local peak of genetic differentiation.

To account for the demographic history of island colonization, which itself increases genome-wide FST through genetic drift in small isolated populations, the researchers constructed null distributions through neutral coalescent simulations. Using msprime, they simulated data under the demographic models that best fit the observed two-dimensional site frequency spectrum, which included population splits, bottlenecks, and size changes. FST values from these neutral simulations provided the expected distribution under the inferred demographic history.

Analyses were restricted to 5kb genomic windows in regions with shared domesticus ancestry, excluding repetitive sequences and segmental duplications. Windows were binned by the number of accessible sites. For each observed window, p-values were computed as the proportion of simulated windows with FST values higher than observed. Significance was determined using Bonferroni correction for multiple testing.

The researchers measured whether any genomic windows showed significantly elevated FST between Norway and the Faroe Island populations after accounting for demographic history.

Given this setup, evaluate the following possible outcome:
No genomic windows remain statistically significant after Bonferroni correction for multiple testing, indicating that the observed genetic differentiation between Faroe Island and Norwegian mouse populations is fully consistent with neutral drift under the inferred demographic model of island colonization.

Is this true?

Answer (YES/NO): YES